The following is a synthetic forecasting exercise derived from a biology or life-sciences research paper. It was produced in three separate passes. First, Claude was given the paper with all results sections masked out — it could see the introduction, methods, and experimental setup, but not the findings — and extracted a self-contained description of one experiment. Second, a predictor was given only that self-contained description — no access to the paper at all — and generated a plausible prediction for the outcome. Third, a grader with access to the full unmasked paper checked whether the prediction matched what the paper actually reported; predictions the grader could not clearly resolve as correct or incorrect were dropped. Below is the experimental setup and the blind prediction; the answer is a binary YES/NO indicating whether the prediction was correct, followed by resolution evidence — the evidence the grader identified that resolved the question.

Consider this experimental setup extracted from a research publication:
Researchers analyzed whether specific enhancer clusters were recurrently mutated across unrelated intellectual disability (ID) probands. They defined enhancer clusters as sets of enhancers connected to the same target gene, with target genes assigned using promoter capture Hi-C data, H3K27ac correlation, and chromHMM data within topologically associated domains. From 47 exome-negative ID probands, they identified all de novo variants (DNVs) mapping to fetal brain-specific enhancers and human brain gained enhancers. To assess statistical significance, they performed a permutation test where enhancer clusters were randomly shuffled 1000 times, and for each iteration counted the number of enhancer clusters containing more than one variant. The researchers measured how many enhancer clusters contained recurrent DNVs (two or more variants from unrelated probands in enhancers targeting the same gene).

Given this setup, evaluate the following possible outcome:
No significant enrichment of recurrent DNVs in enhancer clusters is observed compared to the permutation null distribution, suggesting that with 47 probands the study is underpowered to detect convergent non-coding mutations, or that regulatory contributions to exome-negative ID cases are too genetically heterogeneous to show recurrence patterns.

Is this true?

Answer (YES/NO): NO